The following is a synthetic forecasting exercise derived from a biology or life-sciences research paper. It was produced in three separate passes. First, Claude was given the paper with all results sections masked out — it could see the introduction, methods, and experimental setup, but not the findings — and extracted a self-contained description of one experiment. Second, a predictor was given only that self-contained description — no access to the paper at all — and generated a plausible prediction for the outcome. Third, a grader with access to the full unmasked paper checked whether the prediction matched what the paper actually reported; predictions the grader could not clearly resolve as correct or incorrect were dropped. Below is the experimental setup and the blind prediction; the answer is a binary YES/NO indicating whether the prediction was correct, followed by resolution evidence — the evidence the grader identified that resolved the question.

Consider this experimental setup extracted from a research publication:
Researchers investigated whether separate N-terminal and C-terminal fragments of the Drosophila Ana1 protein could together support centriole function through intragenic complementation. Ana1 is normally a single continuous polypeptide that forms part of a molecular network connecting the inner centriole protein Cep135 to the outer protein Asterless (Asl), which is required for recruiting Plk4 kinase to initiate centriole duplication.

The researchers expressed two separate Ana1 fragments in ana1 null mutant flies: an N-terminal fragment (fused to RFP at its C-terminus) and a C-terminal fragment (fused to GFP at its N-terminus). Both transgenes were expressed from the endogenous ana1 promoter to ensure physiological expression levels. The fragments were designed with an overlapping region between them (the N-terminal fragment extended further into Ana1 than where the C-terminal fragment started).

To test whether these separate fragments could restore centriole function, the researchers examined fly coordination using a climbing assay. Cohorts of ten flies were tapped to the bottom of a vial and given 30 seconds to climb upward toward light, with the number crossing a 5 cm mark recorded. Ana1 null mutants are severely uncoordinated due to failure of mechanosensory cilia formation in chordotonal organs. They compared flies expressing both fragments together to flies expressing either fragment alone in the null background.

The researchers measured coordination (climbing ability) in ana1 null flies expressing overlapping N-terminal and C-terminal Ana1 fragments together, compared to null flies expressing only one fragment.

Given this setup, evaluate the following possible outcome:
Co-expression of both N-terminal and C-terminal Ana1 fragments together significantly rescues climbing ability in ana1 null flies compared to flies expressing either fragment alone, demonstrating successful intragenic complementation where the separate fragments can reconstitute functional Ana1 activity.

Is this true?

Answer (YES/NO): YES